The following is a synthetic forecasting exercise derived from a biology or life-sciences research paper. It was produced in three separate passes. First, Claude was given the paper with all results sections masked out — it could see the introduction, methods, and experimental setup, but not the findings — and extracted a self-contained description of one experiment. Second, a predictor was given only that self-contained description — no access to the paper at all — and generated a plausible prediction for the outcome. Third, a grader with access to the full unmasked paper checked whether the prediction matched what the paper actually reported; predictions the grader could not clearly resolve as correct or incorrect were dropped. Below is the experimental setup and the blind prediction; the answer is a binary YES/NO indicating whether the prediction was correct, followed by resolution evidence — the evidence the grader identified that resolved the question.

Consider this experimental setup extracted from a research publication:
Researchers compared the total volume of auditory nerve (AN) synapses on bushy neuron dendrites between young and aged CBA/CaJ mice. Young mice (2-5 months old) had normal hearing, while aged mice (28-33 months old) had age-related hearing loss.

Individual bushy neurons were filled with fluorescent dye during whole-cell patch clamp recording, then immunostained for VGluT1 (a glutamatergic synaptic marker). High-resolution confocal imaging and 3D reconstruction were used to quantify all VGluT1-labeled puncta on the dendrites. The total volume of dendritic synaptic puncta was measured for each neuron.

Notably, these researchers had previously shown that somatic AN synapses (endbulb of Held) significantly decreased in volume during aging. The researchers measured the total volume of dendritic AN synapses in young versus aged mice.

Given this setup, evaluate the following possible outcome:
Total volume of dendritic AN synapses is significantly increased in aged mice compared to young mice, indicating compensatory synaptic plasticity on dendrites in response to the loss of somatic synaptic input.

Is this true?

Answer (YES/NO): NO